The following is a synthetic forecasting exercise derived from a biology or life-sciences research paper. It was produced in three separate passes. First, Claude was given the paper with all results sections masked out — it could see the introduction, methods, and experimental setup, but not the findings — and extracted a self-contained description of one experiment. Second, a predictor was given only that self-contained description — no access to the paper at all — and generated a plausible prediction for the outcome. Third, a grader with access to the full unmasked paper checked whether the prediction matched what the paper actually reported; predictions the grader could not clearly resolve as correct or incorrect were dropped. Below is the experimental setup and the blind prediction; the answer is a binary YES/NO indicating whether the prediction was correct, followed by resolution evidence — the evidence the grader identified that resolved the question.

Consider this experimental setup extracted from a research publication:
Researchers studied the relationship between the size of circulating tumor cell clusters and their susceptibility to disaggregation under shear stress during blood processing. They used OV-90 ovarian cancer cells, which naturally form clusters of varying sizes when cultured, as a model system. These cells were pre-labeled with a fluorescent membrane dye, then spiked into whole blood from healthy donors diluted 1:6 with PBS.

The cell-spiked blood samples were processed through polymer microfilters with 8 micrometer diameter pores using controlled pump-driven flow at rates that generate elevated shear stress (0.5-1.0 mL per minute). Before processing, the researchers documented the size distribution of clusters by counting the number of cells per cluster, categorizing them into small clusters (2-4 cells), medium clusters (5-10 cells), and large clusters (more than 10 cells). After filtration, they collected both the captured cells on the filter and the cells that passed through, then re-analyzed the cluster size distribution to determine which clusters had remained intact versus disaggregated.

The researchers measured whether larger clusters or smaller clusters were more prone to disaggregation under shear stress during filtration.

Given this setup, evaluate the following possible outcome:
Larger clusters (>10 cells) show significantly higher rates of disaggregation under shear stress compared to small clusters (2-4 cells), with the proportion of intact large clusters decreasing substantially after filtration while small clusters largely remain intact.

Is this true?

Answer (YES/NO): YES